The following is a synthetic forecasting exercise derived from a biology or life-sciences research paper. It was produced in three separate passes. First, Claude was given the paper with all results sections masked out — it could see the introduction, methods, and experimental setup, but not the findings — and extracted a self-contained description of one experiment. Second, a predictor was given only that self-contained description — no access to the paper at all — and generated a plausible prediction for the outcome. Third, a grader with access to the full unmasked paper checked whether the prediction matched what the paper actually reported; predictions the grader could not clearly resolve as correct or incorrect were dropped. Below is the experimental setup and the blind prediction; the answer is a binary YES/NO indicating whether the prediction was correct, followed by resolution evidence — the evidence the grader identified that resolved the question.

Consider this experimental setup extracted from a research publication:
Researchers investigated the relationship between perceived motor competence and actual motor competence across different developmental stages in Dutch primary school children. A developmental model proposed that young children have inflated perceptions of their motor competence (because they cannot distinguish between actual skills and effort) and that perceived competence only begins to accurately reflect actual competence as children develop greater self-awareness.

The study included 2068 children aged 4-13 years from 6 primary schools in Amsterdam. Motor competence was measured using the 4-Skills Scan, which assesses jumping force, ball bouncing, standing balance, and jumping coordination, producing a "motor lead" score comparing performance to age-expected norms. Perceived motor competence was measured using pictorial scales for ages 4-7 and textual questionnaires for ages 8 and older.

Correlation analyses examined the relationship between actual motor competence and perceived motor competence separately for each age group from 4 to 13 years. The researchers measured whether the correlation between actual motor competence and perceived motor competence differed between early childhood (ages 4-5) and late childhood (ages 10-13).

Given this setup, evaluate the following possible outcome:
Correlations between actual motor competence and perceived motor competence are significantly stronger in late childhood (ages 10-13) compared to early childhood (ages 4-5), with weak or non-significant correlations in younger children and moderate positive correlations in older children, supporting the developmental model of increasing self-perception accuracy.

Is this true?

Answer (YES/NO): YES